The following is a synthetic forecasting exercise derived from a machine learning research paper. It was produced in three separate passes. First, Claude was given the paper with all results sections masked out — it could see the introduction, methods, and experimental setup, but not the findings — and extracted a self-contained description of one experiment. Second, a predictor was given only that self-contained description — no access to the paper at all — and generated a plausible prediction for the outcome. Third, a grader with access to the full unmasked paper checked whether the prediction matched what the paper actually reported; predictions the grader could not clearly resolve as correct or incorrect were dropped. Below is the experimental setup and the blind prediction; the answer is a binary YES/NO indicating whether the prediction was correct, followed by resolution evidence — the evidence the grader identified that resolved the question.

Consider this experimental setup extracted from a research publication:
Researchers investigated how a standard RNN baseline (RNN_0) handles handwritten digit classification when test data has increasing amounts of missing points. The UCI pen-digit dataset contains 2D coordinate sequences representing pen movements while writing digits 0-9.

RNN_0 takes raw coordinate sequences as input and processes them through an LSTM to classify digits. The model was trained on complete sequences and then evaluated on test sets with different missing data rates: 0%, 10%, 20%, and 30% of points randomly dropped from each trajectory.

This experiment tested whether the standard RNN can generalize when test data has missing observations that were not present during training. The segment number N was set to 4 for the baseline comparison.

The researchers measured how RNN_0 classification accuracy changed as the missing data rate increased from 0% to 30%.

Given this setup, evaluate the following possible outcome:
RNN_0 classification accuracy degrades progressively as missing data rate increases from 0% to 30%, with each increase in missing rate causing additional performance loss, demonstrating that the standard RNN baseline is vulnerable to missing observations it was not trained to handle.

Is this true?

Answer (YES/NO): YES